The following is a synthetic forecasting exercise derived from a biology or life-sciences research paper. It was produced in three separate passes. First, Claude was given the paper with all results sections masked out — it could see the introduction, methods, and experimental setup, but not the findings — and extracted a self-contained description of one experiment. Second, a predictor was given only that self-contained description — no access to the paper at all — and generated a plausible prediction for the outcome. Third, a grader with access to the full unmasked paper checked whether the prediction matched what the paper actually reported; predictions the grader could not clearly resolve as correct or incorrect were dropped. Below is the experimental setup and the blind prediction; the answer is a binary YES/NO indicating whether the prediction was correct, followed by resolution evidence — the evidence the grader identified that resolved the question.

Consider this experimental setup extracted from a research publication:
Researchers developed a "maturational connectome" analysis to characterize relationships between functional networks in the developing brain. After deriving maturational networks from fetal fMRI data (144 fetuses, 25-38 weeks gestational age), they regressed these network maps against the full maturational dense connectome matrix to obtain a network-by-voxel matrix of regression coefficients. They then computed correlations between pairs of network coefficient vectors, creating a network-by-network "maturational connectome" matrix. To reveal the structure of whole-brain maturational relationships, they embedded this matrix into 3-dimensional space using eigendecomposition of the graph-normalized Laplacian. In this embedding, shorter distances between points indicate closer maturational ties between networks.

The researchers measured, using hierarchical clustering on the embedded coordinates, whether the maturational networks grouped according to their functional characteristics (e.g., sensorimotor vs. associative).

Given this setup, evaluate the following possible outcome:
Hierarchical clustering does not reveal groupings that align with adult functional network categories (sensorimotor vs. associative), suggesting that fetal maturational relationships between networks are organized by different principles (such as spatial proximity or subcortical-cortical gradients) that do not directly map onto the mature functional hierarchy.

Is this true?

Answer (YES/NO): NO